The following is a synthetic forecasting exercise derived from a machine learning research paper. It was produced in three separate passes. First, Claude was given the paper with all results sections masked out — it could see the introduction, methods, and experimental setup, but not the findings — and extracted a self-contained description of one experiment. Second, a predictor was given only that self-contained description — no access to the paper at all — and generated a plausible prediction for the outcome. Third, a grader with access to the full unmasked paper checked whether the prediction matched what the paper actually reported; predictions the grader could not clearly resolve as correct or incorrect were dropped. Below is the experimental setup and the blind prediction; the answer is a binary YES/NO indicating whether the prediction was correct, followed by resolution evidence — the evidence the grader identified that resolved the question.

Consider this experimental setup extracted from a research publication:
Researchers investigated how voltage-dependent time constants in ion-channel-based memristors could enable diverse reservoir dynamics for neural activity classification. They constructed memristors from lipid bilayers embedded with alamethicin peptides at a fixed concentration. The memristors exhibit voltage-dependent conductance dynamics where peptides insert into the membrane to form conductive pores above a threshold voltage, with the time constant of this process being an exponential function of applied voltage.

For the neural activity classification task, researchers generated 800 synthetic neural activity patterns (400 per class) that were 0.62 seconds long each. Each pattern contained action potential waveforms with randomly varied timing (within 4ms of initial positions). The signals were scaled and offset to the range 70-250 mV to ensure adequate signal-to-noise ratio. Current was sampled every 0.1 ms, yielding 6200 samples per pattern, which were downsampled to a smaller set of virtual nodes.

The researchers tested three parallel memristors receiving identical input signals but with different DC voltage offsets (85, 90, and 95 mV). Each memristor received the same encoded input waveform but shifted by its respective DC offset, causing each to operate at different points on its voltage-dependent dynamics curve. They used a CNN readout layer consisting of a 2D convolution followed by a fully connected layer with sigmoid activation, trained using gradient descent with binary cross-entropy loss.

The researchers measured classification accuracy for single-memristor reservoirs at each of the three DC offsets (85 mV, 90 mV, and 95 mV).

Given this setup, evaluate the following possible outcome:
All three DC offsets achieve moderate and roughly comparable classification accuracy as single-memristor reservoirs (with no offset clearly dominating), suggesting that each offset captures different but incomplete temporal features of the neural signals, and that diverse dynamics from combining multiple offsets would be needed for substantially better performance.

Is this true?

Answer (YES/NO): NO